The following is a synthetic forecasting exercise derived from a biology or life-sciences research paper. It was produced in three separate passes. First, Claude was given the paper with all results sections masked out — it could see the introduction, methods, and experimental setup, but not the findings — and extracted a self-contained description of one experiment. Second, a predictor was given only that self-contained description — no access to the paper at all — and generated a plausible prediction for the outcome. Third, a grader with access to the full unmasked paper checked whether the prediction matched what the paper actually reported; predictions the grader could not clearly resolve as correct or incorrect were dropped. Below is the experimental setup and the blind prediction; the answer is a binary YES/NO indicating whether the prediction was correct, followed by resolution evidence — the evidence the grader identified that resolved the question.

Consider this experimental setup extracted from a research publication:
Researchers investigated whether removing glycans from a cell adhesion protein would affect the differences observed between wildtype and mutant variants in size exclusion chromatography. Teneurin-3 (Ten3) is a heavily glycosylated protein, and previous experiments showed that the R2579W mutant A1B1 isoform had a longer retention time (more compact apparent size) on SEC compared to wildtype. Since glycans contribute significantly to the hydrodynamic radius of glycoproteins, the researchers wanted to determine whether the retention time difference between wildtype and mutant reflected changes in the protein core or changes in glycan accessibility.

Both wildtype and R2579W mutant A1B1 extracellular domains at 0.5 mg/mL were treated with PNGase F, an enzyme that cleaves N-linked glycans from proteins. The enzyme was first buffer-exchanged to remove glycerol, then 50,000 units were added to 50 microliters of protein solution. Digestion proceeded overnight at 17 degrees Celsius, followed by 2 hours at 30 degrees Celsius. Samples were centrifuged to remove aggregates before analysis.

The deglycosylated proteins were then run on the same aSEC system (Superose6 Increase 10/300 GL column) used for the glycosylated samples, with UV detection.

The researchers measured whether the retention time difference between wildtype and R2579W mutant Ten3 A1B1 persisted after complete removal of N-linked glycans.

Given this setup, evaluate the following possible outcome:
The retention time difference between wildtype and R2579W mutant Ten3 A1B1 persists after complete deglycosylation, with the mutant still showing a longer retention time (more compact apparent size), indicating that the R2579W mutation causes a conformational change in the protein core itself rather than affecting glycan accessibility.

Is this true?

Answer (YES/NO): YES